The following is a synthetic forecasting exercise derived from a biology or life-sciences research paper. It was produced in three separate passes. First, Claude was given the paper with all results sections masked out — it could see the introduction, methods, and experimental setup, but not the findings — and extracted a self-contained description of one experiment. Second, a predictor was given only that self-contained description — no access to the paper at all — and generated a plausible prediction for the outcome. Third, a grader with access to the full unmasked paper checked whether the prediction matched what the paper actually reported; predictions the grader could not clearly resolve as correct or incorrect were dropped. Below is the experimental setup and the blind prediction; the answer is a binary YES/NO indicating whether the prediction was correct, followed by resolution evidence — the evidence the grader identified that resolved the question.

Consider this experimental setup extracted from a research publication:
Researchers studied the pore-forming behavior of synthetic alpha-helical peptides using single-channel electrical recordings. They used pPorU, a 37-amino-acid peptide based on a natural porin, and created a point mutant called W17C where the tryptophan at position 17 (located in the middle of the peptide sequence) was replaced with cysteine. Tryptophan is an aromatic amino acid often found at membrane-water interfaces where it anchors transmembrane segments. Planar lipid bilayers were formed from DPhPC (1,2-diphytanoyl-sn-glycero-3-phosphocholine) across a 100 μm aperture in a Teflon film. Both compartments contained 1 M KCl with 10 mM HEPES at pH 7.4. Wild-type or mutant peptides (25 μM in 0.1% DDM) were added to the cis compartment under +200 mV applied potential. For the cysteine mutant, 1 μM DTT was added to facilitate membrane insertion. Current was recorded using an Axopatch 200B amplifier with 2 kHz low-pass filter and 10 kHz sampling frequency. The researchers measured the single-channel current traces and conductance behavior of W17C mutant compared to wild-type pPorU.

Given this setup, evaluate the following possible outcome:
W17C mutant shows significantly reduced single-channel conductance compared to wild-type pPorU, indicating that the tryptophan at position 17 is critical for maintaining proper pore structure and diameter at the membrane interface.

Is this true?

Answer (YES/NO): YES